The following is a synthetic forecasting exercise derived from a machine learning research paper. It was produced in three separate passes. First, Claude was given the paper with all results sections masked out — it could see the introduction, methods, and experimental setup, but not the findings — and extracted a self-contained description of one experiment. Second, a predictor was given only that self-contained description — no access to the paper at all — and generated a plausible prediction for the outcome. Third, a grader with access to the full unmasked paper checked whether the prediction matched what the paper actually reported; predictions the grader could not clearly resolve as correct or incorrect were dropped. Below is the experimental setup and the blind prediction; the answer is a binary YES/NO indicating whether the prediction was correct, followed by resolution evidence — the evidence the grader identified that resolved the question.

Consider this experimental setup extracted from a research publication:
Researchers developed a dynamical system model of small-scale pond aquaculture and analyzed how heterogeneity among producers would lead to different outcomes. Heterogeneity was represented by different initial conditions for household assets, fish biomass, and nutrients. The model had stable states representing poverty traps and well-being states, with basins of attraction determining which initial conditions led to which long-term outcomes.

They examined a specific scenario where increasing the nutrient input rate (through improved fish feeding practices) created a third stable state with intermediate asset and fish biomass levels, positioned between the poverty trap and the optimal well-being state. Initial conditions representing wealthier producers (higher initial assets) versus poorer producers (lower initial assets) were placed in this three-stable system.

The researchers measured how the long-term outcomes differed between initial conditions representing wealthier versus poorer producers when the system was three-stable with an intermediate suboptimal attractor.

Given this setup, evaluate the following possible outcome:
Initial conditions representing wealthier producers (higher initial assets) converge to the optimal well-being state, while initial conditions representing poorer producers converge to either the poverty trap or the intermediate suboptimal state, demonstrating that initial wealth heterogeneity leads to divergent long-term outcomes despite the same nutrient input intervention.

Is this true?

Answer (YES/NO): YES